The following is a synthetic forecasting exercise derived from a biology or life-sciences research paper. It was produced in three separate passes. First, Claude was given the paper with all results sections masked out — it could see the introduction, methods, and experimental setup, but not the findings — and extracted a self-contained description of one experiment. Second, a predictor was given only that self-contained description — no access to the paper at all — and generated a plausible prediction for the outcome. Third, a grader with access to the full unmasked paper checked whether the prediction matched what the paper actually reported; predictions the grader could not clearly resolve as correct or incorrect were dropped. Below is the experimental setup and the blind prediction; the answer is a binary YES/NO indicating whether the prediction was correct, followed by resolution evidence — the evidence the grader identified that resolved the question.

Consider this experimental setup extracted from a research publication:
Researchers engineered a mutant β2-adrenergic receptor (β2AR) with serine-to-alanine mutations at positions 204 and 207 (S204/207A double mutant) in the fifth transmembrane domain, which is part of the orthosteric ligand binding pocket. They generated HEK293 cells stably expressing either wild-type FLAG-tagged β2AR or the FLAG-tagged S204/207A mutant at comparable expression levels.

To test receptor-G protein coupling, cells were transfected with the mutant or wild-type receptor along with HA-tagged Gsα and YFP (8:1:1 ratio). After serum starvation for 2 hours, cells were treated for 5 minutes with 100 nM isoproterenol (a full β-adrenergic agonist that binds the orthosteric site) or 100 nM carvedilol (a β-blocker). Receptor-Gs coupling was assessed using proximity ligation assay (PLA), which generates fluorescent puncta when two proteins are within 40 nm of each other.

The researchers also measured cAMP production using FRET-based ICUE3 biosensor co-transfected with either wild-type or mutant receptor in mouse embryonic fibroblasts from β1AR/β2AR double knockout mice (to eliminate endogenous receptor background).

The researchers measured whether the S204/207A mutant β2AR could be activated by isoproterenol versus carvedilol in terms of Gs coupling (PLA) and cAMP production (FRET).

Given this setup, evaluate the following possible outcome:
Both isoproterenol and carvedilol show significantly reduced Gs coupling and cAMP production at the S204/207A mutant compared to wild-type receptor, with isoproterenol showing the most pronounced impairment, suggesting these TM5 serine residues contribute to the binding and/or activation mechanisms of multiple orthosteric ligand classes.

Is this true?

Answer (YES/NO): NO